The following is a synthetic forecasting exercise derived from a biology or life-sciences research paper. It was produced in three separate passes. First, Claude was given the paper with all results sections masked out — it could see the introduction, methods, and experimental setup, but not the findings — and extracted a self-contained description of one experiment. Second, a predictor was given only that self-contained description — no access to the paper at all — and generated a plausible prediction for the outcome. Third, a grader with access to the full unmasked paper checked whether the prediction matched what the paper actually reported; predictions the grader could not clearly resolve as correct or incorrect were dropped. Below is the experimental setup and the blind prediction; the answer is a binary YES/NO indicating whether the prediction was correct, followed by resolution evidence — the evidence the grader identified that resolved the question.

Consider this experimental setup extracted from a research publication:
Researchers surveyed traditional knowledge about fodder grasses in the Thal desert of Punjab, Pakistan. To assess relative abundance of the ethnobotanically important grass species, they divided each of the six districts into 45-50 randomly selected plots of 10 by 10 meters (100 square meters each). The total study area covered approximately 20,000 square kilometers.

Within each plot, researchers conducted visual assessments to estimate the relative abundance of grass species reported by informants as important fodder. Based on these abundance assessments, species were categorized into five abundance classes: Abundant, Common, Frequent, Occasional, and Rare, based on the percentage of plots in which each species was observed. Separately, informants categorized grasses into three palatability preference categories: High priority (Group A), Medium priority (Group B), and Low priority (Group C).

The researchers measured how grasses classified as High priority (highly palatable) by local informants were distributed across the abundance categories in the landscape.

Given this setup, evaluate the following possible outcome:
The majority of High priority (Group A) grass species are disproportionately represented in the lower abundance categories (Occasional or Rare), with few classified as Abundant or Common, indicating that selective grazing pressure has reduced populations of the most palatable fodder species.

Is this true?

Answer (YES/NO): NO